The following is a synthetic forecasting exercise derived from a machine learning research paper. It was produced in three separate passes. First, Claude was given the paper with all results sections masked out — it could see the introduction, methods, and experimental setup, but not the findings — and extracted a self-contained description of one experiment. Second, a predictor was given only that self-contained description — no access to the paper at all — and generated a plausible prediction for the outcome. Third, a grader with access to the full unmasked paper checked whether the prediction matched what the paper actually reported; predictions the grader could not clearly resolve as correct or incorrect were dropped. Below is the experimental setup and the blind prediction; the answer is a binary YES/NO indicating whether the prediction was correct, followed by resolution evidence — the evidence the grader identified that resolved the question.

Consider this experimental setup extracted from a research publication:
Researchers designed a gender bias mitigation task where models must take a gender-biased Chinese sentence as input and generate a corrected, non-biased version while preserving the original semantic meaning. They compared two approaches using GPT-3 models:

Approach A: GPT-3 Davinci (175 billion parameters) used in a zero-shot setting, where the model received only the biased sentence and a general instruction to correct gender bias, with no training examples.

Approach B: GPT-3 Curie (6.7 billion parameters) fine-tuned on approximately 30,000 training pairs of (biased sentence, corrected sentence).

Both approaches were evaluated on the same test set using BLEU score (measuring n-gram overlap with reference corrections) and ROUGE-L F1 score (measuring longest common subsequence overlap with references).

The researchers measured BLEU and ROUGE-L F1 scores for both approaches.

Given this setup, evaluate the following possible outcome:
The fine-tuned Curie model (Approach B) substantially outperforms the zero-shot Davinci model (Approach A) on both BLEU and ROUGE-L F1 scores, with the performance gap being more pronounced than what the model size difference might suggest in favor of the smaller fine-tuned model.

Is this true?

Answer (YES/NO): NO